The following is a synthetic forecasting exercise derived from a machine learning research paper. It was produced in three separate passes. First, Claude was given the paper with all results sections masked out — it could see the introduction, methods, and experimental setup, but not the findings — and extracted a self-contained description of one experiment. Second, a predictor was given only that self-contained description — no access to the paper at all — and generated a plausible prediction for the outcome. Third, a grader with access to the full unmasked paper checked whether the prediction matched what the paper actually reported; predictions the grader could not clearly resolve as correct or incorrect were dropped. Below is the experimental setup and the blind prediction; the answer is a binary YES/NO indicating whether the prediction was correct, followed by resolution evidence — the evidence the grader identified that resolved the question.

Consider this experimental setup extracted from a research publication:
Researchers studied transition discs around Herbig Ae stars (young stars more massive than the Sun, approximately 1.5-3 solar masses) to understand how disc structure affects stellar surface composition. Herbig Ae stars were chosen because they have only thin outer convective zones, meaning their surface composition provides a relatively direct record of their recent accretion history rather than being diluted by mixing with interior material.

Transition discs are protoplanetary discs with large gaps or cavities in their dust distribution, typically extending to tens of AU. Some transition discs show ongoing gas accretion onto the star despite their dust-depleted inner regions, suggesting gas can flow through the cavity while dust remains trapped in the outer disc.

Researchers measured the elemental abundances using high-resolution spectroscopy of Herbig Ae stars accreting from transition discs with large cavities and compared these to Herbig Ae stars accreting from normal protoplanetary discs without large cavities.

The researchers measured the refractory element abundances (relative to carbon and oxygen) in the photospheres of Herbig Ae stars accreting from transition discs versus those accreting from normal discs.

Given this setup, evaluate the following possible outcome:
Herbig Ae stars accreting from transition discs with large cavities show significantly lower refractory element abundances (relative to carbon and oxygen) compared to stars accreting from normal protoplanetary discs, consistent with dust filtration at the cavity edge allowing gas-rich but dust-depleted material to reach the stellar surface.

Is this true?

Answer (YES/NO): YES